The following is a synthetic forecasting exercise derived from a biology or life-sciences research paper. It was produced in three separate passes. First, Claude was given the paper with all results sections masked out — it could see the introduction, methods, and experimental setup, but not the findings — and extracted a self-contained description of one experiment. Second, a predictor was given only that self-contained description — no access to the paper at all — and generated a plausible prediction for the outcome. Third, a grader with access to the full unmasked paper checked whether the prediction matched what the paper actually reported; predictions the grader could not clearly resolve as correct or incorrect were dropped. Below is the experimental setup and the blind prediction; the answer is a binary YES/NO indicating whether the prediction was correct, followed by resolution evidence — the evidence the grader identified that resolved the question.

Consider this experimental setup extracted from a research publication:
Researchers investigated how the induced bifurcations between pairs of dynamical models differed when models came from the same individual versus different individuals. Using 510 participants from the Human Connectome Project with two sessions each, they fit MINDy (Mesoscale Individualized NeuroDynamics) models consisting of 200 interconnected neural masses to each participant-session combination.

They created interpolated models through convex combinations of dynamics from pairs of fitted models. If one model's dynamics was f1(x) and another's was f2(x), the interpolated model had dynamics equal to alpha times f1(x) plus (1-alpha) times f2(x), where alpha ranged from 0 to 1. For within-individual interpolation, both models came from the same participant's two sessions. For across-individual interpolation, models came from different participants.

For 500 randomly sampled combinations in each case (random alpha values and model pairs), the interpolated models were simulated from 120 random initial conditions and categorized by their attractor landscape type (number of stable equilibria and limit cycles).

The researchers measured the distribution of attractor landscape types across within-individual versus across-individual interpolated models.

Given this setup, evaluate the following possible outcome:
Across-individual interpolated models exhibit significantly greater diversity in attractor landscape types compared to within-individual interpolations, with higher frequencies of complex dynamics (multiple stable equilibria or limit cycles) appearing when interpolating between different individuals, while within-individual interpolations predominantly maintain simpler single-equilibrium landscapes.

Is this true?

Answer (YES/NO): NO